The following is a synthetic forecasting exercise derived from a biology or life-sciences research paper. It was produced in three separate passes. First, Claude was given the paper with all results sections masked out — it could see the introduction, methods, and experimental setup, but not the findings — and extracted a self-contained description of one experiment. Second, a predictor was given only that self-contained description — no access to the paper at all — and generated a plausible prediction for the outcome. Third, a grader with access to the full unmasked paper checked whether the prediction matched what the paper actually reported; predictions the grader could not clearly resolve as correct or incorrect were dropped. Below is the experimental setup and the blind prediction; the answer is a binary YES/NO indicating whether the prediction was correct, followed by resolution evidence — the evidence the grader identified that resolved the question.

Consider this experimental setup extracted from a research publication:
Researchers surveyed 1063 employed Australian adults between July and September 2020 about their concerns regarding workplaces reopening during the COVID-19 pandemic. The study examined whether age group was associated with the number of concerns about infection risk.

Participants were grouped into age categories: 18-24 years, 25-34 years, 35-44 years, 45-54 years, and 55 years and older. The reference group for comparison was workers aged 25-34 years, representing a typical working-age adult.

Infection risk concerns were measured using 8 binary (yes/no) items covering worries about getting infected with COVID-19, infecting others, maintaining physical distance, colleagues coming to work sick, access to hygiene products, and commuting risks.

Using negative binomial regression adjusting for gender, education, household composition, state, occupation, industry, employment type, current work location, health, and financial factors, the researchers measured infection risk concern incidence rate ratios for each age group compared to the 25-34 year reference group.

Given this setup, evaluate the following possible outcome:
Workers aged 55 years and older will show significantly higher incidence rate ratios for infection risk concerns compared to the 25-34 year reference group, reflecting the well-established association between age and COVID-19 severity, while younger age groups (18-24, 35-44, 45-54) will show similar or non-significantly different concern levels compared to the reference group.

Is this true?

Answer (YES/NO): NO